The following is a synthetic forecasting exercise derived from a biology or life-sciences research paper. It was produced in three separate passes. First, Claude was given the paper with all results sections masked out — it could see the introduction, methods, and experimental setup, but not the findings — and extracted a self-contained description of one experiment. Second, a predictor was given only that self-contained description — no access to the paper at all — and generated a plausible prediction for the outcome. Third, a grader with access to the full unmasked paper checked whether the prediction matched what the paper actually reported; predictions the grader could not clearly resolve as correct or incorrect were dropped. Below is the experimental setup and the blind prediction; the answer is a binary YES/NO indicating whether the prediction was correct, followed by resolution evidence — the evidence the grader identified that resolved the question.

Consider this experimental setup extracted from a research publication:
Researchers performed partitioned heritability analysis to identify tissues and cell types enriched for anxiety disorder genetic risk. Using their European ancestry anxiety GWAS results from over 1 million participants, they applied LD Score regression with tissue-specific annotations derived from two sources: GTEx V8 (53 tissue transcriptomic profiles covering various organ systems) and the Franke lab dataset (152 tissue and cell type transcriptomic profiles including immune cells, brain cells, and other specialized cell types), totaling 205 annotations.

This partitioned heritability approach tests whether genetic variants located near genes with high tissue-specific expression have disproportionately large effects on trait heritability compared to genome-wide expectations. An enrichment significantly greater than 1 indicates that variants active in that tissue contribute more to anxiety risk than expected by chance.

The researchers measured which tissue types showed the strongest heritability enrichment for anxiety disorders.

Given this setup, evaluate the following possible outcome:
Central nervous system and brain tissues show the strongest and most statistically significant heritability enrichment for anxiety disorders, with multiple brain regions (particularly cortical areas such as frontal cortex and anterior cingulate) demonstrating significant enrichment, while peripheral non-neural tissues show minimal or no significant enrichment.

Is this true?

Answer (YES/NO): NO